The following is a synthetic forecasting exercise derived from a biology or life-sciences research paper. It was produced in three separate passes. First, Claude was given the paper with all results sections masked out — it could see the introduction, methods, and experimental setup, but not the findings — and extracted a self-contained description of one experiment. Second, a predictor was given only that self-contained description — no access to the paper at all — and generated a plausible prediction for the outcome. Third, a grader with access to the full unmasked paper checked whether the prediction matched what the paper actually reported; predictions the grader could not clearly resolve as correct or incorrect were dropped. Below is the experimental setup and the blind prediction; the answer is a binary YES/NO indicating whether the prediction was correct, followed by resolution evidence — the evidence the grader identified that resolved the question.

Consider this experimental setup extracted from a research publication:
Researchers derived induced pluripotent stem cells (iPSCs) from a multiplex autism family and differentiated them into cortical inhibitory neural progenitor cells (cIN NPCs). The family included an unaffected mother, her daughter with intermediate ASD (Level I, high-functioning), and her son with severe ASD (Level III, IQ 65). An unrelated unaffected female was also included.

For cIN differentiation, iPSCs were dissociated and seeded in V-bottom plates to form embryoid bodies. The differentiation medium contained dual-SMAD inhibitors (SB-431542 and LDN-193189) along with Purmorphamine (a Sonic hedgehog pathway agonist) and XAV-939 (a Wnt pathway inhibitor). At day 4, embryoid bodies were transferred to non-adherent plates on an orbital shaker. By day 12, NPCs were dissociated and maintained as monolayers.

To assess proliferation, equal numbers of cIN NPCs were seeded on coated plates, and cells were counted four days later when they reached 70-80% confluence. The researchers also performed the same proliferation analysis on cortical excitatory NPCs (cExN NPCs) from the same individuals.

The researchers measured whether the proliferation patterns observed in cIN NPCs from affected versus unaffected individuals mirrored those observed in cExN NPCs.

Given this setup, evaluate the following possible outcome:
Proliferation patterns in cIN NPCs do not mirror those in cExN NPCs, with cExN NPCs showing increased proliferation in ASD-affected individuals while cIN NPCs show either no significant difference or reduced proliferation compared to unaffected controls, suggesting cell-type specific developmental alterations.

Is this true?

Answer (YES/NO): NO